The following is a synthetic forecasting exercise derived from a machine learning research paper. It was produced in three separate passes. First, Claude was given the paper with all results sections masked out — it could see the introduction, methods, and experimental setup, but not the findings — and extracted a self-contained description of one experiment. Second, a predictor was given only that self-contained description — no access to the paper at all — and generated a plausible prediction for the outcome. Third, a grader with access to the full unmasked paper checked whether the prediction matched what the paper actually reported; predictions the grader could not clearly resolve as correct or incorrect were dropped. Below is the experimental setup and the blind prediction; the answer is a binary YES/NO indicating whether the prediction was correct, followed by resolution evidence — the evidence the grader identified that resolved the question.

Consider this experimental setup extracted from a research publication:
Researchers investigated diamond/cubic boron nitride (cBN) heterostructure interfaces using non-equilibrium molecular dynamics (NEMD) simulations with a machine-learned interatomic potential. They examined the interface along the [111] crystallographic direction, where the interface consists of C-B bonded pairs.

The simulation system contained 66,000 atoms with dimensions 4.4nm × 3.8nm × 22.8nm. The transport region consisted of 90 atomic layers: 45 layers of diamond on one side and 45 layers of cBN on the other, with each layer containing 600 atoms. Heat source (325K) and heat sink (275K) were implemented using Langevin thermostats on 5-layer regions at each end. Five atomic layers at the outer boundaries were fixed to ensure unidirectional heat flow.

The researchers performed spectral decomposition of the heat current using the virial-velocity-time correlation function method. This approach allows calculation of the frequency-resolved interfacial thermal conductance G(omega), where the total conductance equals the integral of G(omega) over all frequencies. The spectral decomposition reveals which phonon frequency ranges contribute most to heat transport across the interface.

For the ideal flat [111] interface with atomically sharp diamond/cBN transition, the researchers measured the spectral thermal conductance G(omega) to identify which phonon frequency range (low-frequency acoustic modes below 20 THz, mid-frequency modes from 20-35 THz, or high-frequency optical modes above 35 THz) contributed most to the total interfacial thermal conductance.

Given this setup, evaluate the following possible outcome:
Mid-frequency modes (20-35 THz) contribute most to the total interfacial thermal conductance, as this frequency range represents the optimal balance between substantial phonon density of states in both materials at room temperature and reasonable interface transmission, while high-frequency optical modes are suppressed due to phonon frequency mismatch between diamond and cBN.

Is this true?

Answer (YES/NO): YES